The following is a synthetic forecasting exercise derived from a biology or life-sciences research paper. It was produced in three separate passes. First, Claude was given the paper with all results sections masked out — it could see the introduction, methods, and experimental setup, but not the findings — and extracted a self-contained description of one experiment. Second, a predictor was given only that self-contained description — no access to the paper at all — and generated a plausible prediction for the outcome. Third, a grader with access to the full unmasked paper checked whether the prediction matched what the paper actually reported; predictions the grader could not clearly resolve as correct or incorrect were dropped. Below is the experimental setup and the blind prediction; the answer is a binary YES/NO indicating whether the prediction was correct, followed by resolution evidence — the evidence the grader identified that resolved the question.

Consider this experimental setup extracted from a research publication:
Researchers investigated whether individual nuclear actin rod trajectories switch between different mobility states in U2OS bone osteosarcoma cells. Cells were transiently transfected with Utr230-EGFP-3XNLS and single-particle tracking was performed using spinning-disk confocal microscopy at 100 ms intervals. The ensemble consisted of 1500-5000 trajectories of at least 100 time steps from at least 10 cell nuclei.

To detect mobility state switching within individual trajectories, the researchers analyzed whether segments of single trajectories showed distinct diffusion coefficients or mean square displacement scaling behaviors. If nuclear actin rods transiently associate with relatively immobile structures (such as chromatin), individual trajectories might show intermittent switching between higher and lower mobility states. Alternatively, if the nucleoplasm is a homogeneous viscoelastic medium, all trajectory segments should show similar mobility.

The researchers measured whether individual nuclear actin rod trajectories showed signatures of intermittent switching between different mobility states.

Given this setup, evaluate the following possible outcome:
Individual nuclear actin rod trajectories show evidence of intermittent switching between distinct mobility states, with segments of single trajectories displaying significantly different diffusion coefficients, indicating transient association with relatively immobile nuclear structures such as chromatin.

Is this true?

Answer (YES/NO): YES